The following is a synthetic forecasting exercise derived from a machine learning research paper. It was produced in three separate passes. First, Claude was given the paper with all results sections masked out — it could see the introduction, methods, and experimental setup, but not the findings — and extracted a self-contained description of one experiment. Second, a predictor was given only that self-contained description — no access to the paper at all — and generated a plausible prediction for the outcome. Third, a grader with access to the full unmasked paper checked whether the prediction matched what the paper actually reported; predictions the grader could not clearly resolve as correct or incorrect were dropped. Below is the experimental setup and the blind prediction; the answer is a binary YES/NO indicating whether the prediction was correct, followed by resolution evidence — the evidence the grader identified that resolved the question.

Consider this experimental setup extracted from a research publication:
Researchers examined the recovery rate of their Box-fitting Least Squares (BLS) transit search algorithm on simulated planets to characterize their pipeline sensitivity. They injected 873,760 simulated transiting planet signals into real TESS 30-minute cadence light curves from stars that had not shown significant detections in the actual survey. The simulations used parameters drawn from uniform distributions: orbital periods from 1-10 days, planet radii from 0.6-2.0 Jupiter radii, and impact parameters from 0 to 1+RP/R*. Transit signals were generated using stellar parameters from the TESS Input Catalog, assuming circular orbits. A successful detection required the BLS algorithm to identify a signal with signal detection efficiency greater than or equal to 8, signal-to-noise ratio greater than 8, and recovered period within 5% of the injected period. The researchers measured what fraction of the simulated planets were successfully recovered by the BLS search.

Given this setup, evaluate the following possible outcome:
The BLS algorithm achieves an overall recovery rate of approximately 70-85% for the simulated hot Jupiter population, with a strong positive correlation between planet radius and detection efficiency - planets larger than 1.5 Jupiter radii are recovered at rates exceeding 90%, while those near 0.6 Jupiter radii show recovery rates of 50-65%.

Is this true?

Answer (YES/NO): NO